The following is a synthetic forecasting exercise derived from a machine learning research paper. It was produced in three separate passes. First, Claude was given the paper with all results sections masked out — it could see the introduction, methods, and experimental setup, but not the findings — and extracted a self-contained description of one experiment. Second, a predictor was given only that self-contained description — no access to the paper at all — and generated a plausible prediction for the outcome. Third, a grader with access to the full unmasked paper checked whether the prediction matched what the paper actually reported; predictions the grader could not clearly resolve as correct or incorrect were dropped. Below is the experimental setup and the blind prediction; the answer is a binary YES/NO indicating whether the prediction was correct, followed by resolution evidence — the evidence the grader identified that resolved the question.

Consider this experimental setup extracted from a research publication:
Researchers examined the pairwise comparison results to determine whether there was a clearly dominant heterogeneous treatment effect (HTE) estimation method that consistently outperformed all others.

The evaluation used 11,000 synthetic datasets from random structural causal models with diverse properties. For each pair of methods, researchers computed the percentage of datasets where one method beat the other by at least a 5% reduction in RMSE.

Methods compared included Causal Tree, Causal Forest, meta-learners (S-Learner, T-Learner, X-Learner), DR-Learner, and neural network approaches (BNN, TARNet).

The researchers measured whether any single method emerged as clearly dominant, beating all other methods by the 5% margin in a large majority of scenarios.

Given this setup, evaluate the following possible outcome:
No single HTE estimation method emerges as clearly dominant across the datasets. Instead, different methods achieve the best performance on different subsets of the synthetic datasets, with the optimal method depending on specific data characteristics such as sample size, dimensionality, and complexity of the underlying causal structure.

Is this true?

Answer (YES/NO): YES